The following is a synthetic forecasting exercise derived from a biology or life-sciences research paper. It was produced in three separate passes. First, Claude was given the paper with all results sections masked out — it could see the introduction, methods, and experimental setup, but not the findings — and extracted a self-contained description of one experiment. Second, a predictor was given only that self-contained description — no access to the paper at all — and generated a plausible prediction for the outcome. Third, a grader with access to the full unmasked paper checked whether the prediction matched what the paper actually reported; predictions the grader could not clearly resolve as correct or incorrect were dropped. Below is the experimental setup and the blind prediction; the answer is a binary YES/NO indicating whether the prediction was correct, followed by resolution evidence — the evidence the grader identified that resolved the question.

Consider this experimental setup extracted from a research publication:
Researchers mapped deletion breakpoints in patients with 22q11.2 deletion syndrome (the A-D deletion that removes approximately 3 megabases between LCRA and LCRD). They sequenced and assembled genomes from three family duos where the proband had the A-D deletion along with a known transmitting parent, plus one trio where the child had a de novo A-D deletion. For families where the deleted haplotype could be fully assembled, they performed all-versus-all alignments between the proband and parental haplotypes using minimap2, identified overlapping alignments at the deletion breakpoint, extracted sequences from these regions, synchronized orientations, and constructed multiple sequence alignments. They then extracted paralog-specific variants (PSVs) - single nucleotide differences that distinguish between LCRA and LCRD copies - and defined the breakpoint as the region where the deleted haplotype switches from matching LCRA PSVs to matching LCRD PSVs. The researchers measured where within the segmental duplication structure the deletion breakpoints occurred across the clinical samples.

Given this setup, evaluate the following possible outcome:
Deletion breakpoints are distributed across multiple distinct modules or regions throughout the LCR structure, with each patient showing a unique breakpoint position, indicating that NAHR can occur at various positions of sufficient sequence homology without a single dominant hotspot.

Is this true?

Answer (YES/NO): NO